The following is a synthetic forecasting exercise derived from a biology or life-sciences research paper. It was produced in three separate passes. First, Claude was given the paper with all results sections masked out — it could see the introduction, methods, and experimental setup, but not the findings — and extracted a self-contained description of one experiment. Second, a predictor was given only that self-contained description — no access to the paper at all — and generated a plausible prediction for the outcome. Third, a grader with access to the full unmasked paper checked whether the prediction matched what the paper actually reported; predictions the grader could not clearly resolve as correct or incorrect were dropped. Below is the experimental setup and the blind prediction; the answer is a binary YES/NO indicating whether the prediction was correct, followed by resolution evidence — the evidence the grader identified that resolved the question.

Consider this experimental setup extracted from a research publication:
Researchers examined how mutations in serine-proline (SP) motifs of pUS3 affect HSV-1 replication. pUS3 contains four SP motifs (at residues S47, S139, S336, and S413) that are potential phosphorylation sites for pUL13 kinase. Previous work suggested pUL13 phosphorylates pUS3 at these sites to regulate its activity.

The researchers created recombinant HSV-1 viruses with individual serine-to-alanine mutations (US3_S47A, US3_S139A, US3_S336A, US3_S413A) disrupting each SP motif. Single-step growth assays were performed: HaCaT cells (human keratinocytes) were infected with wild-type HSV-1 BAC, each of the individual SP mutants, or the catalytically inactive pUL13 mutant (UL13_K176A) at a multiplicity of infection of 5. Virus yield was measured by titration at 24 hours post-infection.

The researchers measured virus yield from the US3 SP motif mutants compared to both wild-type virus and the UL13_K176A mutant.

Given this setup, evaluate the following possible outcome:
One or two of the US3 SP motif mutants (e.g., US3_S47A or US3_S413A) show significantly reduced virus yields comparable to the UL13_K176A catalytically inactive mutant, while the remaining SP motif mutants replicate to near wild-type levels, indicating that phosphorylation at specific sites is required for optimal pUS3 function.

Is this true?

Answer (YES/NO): NO